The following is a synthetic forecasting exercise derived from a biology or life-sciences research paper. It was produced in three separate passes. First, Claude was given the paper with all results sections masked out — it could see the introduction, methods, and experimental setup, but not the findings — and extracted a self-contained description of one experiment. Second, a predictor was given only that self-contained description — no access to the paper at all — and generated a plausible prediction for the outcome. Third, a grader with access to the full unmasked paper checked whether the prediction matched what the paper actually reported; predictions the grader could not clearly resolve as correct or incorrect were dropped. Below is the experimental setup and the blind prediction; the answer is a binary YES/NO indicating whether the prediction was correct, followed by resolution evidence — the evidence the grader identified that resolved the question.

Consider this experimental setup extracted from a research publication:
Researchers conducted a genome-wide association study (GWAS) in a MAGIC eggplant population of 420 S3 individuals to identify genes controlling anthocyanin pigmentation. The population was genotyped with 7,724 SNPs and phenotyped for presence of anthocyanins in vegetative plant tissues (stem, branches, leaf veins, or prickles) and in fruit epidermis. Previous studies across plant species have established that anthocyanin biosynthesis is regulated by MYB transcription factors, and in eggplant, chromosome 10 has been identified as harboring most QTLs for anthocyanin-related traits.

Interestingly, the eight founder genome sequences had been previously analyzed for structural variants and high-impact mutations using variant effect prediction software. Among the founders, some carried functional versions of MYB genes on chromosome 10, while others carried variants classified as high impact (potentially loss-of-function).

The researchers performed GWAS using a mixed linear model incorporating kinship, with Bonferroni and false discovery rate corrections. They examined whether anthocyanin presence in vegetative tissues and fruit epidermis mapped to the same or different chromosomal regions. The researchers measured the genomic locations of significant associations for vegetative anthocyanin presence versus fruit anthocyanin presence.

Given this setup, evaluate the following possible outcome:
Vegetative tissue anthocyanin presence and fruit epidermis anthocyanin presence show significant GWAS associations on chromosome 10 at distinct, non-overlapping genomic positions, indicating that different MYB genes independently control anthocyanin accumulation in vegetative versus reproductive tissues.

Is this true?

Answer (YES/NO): NO